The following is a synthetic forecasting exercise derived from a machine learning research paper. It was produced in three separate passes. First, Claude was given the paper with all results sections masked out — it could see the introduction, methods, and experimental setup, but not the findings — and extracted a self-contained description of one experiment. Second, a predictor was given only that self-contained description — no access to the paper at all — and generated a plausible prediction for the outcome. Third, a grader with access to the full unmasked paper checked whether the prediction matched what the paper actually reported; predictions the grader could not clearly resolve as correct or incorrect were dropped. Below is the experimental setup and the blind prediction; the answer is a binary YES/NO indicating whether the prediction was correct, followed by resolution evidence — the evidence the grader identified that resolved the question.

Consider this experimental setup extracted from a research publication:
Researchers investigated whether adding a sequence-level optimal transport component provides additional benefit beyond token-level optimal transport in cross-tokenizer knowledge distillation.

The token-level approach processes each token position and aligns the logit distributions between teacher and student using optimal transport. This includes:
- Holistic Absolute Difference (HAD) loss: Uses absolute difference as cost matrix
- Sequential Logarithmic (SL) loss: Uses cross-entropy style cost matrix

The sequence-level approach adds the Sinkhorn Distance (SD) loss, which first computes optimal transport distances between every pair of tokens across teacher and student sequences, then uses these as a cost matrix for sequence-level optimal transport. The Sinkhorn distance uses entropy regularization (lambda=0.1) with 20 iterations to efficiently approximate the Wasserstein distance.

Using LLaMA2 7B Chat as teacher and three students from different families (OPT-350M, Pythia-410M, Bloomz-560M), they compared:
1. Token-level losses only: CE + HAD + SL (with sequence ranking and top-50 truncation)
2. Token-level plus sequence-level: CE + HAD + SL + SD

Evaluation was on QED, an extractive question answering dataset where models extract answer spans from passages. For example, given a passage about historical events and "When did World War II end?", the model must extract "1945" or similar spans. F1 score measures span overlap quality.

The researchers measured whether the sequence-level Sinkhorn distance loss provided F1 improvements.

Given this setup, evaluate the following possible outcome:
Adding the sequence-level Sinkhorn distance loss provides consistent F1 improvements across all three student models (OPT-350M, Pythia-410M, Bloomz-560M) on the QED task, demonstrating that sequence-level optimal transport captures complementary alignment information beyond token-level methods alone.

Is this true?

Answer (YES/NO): YES